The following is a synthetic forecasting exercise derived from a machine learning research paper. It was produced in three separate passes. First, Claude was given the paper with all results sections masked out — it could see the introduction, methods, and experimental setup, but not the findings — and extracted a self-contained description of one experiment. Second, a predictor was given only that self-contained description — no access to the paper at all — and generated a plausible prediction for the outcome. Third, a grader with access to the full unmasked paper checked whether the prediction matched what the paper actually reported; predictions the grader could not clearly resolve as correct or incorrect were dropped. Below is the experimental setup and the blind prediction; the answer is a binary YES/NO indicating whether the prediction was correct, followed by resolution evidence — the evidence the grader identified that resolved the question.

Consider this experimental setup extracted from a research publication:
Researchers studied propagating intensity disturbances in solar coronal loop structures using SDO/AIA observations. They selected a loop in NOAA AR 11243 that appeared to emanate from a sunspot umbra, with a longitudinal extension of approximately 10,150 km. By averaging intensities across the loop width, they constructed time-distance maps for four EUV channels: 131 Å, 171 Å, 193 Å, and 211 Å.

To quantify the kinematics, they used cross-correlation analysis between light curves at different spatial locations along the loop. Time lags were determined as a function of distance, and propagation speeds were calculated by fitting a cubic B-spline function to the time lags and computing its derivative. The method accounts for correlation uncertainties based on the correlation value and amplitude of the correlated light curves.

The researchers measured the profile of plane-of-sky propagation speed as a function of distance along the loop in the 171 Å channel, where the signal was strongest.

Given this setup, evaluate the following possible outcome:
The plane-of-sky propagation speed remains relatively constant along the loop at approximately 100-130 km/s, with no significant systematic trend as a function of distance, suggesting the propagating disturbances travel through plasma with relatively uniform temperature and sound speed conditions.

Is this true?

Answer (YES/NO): NO